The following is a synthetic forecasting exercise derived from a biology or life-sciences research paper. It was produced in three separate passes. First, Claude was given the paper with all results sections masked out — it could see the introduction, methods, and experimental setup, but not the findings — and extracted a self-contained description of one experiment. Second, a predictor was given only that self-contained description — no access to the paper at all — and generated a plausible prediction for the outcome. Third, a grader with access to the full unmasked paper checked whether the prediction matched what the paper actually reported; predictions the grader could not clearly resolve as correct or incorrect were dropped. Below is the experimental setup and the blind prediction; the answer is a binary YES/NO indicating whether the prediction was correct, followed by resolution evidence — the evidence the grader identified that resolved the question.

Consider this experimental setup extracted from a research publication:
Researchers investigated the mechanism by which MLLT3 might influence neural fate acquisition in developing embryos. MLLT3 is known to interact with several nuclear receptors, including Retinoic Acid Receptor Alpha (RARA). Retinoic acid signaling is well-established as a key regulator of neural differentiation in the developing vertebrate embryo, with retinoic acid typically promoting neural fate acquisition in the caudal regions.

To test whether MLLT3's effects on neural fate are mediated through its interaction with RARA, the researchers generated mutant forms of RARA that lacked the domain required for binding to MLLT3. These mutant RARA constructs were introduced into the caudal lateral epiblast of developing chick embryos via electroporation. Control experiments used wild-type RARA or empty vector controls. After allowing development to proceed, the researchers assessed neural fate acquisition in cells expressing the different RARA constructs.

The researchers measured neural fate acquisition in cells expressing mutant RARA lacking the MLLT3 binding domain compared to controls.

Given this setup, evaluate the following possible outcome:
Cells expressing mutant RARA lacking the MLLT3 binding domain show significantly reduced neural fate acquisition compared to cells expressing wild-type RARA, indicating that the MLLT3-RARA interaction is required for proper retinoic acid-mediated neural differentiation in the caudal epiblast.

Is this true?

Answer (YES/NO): YES